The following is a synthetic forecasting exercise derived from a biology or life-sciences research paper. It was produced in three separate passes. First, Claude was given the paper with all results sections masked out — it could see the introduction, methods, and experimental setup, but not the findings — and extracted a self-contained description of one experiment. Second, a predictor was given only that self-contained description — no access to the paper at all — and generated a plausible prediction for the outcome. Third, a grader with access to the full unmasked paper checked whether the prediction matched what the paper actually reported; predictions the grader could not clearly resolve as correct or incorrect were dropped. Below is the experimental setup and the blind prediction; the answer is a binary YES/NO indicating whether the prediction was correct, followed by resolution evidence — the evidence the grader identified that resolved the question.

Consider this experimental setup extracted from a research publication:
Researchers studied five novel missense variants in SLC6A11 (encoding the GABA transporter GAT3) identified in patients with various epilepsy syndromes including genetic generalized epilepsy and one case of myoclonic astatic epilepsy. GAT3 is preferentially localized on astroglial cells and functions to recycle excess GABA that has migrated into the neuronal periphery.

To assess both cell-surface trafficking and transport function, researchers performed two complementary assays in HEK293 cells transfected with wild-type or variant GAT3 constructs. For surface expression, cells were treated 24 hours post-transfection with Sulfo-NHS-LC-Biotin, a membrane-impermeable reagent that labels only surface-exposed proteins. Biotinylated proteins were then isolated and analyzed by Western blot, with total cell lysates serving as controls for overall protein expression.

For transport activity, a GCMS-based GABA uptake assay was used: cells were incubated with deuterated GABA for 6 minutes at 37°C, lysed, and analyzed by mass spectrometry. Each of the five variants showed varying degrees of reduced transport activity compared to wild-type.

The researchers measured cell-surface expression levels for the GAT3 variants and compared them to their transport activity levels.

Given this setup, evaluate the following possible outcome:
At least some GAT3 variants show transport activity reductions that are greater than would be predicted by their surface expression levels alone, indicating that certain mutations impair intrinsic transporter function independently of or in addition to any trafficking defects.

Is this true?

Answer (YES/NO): YES